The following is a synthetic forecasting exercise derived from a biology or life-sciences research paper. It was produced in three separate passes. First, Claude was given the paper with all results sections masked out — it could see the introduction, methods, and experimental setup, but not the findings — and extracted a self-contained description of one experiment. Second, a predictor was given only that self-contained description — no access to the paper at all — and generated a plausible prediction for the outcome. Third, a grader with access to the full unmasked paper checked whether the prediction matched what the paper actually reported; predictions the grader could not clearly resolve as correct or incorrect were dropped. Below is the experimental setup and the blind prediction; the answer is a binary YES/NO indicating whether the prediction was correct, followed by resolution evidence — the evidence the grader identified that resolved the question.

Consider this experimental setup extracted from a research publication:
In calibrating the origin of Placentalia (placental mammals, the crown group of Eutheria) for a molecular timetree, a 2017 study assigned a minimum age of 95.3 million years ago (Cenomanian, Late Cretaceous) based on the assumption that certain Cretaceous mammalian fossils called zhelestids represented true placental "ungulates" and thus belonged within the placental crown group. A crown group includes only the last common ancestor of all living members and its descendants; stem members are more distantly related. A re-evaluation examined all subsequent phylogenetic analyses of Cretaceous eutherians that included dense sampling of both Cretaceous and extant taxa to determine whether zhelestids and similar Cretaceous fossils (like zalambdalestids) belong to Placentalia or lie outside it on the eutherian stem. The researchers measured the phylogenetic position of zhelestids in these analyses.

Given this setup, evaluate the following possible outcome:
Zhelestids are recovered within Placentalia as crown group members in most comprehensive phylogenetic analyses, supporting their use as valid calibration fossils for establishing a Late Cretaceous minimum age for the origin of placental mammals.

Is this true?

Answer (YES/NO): NO